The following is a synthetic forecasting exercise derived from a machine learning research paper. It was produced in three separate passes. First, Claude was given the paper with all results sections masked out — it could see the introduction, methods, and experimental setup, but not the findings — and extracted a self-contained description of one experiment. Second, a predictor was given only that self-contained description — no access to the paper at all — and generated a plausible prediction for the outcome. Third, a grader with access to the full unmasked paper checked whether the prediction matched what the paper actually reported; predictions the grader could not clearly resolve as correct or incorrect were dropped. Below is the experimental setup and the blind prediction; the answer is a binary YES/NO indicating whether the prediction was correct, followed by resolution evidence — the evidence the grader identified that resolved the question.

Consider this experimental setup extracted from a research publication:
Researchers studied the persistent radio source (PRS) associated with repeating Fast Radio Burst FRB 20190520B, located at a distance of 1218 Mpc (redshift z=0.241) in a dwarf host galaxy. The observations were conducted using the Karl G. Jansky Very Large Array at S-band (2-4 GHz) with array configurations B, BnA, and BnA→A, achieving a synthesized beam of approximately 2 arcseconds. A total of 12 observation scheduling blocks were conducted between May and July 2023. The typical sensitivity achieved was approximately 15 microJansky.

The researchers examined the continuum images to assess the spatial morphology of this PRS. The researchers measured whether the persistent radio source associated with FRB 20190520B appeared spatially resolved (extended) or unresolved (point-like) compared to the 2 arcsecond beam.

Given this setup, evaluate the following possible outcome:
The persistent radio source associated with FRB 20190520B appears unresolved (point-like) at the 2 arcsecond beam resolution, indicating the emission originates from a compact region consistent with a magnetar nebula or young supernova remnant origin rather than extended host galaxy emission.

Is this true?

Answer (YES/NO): YES